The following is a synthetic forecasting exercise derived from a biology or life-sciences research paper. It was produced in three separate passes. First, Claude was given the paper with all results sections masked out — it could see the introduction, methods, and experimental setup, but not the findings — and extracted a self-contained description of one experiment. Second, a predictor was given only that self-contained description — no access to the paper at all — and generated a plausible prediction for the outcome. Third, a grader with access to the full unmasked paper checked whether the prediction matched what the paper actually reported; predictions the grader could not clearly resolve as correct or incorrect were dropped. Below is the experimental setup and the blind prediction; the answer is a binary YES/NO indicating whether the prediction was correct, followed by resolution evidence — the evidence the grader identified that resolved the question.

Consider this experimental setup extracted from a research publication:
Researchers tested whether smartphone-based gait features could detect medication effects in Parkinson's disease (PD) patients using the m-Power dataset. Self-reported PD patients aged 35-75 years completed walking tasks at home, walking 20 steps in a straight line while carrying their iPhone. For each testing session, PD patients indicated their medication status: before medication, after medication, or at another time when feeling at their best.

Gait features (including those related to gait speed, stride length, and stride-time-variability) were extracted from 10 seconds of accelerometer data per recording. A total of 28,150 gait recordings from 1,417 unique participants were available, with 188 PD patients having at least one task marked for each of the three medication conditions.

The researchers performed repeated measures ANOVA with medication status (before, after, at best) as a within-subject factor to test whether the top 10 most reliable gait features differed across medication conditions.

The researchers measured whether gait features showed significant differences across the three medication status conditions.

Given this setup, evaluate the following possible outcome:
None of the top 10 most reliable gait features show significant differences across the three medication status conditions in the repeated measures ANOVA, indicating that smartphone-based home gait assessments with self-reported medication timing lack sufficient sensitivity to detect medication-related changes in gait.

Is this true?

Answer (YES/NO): NO